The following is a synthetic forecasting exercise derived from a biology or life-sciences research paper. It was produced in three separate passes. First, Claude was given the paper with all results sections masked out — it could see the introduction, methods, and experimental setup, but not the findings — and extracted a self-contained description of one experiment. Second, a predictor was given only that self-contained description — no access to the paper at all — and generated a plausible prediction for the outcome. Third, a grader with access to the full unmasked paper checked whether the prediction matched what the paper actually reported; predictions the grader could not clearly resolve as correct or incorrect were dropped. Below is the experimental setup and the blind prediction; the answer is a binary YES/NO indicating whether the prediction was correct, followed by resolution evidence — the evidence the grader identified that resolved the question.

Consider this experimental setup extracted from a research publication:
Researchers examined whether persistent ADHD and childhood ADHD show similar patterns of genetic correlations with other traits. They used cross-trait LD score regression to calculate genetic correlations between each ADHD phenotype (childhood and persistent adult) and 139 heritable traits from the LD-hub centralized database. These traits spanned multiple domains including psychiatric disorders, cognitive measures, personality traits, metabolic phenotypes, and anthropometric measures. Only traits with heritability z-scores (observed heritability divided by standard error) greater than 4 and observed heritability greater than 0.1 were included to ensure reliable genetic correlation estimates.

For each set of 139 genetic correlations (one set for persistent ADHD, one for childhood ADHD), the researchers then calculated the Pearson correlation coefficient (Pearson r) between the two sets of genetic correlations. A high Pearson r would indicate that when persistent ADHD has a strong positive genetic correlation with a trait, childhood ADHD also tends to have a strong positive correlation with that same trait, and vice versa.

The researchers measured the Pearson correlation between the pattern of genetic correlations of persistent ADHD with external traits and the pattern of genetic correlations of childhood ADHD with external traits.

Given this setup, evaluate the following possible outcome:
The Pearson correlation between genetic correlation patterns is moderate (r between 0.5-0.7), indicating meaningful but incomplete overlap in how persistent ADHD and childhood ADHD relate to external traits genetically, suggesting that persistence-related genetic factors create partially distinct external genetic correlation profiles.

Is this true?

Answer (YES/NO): NO